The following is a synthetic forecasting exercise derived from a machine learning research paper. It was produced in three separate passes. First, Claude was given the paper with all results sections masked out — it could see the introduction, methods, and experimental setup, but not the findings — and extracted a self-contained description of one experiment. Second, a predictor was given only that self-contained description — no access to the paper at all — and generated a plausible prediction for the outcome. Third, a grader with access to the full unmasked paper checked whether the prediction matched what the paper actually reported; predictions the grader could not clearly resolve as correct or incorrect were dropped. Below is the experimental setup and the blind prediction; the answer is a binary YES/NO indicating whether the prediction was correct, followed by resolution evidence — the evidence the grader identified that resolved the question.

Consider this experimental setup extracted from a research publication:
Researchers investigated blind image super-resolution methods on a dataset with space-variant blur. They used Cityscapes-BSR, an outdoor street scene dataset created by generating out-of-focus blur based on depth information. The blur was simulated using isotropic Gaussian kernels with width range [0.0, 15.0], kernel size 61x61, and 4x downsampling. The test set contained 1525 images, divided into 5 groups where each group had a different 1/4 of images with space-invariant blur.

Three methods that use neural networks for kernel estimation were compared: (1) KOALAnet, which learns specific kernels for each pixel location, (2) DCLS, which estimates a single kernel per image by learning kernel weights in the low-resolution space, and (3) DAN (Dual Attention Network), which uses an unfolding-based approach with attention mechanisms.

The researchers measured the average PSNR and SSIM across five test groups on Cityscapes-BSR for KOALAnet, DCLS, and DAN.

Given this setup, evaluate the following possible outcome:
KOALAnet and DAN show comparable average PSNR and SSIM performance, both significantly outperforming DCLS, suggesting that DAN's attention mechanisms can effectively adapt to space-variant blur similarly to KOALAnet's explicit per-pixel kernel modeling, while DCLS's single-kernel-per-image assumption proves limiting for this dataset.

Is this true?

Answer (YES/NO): NO